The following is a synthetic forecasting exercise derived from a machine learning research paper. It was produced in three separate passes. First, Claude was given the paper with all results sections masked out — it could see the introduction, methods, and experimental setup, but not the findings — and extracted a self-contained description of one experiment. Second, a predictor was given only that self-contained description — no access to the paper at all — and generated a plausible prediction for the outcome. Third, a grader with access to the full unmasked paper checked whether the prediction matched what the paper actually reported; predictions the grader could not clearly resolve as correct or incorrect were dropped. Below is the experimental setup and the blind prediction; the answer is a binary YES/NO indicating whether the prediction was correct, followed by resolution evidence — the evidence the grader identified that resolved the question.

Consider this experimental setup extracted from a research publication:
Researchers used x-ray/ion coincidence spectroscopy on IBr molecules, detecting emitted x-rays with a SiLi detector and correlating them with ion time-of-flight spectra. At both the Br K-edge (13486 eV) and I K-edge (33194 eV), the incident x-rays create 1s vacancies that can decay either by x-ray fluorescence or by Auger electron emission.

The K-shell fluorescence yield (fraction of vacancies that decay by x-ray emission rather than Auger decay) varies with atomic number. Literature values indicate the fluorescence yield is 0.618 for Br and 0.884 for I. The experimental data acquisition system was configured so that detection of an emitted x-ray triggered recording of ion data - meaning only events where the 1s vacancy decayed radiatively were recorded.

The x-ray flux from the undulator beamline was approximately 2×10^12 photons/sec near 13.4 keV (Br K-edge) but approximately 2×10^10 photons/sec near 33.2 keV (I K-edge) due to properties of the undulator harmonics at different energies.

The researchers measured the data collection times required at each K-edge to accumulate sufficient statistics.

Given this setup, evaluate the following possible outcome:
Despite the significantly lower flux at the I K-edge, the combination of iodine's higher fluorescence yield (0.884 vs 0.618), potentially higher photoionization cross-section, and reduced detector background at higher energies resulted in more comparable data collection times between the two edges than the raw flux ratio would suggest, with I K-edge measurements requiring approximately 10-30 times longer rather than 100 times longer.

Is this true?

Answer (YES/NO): NO